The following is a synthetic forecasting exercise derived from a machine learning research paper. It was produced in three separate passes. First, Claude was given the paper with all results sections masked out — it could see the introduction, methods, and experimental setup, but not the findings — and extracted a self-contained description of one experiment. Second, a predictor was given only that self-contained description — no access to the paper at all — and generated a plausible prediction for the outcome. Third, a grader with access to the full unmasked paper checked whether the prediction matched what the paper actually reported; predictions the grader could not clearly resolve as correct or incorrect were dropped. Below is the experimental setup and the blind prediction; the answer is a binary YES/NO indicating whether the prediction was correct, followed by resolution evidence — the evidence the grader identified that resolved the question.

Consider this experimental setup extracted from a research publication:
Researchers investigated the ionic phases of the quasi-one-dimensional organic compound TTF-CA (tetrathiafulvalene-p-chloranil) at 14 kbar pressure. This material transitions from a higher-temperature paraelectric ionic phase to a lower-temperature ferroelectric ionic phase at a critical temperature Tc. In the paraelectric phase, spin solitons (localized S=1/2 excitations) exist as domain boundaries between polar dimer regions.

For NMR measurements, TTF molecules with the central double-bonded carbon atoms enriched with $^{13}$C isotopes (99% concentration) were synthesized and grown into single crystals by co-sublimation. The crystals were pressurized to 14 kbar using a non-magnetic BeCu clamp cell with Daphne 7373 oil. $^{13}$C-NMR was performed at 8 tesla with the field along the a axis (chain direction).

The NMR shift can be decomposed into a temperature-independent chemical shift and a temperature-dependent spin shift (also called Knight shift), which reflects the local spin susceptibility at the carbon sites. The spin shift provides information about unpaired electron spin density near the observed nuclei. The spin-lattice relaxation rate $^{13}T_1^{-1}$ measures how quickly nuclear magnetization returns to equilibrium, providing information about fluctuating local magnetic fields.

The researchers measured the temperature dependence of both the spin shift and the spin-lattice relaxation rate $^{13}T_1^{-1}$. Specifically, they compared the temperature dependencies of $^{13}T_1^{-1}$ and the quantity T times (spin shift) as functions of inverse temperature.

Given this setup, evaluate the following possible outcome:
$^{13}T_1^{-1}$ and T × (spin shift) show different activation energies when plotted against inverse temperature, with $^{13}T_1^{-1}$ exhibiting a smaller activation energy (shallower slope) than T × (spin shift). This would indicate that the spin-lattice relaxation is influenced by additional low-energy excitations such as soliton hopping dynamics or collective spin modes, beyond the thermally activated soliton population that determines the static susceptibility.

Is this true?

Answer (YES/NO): YES